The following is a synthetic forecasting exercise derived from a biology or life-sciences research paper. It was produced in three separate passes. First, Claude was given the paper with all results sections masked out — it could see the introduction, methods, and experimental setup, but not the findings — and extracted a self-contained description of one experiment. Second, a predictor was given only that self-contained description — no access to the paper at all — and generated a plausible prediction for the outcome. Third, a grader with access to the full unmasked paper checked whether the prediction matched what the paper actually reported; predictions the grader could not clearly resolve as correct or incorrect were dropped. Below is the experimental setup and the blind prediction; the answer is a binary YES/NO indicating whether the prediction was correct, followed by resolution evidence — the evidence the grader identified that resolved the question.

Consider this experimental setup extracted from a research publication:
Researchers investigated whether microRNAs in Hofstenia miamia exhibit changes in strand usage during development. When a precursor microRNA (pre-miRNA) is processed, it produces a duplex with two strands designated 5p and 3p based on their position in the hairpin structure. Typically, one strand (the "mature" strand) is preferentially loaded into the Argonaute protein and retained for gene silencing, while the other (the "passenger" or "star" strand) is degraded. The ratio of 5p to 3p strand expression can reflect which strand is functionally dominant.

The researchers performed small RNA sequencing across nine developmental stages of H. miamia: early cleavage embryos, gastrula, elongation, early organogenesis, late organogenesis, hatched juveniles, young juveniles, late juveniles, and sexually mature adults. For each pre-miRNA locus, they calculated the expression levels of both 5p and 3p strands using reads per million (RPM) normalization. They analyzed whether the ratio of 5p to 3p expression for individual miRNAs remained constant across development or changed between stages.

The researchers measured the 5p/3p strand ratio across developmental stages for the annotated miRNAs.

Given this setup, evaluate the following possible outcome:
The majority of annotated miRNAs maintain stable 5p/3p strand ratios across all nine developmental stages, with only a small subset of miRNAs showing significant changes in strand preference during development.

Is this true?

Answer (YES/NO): YES